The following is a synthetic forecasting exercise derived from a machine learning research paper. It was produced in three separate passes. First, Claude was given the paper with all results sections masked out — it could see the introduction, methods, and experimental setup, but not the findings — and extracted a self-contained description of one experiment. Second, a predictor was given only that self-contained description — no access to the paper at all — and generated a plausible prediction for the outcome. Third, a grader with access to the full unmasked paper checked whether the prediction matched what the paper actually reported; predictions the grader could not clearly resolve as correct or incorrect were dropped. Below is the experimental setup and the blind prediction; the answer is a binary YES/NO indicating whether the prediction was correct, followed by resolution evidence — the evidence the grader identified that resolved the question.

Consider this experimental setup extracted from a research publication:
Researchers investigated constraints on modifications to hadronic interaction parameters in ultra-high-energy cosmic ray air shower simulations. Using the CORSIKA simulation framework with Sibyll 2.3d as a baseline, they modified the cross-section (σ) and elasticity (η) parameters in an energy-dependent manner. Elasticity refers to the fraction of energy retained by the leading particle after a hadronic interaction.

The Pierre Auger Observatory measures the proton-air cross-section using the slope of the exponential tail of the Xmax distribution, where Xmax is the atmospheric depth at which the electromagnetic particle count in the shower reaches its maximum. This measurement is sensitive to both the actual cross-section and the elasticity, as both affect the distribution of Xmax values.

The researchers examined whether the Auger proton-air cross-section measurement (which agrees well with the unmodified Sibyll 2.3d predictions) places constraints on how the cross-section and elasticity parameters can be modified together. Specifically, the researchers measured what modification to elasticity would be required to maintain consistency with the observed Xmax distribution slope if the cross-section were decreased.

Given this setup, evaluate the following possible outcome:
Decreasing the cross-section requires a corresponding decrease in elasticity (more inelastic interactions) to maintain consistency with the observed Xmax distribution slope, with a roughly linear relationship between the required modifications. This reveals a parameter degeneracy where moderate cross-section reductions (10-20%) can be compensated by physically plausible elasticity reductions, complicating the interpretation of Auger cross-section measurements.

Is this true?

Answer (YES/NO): NO